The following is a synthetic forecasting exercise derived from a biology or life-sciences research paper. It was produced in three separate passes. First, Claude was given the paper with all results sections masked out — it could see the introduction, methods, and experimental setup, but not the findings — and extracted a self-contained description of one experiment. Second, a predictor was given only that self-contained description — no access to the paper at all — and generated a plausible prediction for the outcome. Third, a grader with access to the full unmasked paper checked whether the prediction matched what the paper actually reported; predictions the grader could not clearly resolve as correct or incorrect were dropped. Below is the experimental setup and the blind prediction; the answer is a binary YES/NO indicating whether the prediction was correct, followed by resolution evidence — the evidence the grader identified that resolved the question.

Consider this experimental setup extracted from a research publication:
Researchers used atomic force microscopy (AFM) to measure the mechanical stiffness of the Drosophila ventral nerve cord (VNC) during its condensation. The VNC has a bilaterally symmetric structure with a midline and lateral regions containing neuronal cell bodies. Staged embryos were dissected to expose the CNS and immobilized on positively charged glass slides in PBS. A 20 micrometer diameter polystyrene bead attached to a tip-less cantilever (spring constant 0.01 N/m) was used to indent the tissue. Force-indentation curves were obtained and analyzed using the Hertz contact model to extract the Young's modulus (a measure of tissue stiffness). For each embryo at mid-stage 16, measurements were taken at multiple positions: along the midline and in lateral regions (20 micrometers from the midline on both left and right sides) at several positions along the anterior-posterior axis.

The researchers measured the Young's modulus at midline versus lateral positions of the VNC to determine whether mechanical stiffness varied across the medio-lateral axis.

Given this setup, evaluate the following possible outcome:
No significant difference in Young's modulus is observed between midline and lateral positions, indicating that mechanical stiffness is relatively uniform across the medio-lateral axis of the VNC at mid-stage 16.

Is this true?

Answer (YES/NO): NO